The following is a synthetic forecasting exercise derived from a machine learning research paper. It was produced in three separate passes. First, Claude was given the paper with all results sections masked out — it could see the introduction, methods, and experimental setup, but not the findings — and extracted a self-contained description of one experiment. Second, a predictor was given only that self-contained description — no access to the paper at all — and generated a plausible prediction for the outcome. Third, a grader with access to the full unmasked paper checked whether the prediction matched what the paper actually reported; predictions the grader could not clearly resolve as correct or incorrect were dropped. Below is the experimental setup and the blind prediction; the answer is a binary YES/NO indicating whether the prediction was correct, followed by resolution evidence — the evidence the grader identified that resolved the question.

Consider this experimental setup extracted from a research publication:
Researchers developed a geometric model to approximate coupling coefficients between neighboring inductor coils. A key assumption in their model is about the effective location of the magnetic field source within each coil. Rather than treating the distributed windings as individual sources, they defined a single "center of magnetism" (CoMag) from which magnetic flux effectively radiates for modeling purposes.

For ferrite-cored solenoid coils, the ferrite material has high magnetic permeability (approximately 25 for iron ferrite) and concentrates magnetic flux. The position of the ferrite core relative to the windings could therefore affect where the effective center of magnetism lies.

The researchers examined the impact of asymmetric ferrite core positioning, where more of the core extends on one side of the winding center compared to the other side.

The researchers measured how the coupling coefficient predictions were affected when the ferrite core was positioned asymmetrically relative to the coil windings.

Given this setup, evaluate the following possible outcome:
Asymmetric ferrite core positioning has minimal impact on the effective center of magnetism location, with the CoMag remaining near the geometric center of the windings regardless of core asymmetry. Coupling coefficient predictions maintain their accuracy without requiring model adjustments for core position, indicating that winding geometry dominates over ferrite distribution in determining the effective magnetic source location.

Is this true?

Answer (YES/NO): NO